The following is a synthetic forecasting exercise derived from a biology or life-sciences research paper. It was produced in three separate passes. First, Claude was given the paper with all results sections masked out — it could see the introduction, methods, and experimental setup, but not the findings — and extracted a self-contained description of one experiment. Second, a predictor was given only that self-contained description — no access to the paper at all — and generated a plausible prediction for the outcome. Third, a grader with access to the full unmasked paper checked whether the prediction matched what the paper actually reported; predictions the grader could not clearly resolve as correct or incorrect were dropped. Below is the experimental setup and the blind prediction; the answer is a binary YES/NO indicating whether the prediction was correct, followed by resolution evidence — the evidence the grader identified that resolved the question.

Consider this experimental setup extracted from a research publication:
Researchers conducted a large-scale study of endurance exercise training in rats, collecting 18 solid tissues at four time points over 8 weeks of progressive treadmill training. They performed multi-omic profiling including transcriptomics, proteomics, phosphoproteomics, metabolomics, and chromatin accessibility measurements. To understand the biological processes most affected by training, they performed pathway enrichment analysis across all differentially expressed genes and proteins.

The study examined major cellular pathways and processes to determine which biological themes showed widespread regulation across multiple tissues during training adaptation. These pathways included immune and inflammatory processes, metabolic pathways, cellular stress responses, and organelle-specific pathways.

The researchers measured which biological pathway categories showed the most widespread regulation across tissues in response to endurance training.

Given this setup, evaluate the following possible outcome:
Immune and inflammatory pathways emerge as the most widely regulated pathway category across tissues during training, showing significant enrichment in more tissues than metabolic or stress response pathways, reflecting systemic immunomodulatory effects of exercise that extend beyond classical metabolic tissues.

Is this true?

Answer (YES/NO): NO